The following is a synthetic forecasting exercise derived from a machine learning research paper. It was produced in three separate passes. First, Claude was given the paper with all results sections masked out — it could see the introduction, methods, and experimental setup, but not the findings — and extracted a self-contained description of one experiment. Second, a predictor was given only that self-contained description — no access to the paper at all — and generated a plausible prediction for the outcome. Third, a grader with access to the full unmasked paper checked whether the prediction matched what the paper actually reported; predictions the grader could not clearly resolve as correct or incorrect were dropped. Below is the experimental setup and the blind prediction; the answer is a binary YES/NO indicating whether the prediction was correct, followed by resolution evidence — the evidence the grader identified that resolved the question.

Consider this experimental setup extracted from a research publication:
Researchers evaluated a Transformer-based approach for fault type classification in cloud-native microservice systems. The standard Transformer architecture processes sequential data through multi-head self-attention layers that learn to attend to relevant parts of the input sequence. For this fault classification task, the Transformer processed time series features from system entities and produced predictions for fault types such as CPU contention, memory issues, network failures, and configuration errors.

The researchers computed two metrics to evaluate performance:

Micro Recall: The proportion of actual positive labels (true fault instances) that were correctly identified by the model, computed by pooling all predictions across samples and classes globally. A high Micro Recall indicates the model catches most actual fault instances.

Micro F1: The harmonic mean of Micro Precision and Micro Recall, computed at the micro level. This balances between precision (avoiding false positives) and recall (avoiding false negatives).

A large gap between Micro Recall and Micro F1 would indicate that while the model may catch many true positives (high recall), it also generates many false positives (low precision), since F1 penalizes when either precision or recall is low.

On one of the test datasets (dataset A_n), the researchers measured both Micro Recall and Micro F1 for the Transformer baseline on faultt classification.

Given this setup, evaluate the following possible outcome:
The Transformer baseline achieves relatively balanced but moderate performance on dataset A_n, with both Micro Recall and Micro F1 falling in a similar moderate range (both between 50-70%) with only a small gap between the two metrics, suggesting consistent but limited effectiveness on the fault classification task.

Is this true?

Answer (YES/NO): NO